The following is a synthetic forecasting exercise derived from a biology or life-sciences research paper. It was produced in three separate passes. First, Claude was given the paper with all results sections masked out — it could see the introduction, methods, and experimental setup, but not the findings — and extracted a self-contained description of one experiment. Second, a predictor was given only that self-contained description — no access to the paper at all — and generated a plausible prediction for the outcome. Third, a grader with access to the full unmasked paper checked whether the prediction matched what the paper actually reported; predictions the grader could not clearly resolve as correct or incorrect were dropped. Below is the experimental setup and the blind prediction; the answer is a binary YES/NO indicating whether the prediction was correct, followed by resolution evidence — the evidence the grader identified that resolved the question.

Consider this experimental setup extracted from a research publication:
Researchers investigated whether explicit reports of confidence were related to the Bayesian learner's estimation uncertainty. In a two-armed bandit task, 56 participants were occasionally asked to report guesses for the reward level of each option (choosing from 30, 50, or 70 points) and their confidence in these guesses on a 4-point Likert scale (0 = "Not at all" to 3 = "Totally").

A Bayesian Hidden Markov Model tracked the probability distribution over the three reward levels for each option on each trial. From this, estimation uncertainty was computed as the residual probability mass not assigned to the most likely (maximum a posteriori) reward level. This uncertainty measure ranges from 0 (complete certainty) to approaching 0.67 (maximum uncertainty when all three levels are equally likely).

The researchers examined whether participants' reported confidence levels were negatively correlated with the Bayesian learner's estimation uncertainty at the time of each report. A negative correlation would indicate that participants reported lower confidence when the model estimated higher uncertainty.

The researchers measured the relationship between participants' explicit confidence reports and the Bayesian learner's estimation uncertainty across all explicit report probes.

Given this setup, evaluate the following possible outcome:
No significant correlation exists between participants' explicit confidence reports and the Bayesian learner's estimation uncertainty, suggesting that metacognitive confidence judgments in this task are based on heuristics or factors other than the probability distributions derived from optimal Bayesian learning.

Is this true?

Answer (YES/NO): NO